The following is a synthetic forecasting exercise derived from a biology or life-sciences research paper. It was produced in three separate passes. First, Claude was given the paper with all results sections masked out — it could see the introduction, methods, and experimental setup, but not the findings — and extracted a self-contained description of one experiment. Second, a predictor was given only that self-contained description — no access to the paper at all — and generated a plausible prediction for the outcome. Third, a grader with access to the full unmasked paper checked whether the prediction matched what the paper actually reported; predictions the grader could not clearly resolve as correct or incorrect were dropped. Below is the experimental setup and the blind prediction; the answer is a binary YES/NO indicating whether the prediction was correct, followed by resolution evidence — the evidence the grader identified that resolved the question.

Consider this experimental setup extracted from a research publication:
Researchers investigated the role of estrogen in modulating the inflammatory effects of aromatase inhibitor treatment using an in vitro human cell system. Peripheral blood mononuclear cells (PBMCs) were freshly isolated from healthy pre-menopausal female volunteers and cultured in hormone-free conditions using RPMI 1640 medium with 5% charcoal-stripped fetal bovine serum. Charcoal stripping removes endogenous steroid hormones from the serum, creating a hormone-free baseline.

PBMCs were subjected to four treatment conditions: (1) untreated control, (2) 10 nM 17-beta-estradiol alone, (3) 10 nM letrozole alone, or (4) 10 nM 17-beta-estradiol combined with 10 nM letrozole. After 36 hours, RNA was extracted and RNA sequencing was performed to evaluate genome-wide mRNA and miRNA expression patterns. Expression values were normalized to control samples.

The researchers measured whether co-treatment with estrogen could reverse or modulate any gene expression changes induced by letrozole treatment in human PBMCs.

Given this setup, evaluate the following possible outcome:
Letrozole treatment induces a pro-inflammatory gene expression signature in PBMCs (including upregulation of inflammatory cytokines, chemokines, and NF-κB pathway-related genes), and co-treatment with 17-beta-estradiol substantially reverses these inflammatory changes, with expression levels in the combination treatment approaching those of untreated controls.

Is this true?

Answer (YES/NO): NO